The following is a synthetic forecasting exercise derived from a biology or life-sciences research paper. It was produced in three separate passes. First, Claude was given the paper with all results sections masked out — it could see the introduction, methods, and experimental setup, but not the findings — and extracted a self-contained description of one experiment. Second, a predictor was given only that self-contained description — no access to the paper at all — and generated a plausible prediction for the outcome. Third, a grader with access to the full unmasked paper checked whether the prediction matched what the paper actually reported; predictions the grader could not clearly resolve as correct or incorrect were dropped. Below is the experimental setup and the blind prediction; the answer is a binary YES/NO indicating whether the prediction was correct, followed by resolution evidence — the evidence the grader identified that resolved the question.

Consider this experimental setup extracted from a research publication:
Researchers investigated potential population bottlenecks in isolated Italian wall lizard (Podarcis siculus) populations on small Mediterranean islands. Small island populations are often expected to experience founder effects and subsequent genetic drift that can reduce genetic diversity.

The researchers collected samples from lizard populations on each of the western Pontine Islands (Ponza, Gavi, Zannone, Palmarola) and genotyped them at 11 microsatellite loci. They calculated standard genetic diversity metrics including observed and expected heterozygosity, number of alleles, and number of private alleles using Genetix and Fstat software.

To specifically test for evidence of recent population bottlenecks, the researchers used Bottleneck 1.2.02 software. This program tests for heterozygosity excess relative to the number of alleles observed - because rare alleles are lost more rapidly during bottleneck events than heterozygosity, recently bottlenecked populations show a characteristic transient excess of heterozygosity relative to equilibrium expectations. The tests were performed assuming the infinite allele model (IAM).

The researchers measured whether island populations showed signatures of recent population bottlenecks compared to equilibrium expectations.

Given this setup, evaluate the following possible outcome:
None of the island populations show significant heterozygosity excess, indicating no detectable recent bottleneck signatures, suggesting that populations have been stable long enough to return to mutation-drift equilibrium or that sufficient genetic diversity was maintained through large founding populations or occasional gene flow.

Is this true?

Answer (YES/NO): NO